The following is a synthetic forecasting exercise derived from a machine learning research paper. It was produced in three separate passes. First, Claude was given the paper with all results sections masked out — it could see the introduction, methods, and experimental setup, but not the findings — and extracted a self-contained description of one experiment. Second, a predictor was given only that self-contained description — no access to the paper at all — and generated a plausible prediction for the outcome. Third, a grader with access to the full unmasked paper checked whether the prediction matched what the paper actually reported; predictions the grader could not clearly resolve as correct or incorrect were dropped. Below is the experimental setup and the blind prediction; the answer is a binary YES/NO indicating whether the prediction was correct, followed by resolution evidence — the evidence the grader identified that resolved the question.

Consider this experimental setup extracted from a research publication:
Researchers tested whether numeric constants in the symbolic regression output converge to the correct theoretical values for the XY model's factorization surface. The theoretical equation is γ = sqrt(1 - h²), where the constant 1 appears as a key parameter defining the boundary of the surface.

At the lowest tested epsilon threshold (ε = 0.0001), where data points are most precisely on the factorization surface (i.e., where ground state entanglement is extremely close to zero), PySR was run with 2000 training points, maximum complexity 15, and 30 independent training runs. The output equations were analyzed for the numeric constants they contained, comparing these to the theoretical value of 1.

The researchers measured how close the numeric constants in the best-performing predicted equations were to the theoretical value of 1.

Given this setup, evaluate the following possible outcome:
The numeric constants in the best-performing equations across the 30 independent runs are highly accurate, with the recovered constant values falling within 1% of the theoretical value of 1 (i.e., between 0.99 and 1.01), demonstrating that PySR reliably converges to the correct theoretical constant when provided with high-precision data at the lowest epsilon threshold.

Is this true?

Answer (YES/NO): YES